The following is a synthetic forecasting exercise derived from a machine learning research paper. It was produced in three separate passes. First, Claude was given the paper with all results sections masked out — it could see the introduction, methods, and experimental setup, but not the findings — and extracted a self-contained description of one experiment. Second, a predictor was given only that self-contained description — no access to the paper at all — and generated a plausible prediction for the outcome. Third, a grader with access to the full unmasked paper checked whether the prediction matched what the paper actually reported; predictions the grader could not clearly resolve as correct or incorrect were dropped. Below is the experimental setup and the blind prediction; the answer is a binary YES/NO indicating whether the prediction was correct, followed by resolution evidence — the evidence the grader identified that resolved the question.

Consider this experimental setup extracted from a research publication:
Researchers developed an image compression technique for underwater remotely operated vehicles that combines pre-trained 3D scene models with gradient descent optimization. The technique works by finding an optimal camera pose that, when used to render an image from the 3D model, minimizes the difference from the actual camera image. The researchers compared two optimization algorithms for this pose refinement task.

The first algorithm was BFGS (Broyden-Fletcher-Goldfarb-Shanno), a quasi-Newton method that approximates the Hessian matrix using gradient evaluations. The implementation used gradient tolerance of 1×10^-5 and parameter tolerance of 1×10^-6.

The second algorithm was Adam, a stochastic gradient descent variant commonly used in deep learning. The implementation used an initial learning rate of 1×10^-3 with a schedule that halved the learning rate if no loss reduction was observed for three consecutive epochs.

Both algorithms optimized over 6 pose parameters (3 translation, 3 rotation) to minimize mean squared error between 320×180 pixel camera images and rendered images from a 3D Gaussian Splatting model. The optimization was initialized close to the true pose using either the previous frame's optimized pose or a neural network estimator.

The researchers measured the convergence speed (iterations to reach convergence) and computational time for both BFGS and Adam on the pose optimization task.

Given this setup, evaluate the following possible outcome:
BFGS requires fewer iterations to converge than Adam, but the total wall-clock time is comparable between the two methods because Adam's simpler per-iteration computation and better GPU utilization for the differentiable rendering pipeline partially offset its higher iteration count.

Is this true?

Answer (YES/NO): NO